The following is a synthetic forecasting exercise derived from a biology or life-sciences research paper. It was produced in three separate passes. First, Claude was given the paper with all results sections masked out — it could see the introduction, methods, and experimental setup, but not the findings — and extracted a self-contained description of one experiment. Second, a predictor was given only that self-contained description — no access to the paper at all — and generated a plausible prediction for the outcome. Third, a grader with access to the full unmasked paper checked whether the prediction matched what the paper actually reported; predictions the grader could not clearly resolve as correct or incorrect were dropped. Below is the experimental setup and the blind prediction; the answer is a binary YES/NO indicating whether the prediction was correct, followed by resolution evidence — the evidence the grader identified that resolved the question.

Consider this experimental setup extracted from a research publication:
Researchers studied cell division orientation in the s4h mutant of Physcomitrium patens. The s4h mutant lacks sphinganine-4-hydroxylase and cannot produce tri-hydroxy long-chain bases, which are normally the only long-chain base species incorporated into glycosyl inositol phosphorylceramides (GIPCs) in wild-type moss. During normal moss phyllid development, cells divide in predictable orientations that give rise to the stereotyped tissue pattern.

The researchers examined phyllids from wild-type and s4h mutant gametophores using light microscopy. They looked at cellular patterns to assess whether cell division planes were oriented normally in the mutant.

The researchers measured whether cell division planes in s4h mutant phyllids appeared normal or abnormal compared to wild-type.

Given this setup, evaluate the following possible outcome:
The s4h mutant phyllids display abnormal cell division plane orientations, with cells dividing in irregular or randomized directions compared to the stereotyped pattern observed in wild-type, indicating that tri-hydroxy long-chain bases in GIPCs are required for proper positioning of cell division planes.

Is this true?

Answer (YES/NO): YES